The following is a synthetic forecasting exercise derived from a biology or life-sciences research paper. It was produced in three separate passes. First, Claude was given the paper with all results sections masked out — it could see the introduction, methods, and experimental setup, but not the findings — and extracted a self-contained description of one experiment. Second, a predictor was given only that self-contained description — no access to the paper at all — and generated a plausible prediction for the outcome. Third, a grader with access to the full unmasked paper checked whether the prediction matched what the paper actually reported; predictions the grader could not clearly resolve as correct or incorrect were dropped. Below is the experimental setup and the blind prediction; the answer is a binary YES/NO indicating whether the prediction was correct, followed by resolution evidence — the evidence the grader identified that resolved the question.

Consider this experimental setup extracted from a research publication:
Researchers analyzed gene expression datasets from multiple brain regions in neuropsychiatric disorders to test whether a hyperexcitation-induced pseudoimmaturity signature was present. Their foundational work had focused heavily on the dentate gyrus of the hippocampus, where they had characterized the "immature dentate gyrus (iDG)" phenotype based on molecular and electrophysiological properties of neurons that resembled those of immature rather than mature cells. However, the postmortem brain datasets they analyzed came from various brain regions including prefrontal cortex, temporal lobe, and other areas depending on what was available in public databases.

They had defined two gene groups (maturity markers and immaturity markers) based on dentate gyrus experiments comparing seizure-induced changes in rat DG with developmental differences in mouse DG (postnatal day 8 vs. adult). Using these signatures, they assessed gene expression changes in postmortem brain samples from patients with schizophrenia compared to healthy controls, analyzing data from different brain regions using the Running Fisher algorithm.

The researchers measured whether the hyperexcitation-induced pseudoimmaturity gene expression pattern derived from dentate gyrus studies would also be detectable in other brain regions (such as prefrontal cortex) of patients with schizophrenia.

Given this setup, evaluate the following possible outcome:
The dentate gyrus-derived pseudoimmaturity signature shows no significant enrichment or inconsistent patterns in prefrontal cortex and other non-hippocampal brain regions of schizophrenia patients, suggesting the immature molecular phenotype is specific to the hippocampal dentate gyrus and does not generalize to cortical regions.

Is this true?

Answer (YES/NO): NO